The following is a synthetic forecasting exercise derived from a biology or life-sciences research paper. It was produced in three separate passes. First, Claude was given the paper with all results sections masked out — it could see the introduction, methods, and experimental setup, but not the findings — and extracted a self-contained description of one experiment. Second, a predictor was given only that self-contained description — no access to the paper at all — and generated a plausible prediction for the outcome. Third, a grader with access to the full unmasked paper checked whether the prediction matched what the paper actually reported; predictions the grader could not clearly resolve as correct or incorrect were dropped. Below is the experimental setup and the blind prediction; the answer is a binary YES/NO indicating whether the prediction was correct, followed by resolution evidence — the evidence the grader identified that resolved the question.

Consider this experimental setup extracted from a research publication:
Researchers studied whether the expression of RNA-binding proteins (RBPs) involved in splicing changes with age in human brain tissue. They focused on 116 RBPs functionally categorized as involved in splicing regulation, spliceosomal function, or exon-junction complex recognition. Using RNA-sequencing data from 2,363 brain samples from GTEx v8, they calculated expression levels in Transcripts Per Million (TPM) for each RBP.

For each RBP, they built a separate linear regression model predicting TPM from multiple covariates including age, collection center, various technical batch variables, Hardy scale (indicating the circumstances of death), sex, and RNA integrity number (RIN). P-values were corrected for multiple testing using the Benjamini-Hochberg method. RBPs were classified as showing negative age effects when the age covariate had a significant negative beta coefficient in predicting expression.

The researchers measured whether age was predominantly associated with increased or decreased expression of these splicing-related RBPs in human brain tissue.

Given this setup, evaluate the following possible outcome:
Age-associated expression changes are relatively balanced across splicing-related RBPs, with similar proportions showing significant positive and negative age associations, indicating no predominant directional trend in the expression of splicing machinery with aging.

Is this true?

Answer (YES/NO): NO